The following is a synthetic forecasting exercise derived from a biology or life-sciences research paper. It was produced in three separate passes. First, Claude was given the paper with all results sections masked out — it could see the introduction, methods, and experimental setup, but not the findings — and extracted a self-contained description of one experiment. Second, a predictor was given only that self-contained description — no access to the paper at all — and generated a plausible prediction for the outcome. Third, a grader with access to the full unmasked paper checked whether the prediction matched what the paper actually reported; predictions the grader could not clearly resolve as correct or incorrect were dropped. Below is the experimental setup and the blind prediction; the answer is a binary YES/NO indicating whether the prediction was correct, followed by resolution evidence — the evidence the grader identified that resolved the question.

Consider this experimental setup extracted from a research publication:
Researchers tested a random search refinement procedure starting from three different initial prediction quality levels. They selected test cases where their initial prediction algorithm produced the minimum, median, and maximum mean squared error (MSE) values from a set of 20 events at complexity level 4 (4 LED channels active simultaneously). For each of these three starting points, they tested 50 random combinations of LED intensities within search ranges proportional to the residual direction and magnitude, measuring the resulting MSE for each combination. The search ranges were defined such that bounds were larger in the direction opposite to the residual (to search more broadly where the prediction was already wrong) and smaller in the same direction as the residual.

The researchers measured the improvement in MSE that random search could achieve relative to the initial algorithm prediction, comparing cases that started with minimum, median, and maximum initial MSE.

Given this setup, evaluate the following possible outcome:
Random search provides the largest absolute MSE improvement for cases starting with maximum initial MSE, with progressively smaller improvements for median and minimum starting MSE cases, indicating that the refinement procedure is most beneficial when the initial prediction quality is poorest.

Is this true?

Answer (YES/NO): NO